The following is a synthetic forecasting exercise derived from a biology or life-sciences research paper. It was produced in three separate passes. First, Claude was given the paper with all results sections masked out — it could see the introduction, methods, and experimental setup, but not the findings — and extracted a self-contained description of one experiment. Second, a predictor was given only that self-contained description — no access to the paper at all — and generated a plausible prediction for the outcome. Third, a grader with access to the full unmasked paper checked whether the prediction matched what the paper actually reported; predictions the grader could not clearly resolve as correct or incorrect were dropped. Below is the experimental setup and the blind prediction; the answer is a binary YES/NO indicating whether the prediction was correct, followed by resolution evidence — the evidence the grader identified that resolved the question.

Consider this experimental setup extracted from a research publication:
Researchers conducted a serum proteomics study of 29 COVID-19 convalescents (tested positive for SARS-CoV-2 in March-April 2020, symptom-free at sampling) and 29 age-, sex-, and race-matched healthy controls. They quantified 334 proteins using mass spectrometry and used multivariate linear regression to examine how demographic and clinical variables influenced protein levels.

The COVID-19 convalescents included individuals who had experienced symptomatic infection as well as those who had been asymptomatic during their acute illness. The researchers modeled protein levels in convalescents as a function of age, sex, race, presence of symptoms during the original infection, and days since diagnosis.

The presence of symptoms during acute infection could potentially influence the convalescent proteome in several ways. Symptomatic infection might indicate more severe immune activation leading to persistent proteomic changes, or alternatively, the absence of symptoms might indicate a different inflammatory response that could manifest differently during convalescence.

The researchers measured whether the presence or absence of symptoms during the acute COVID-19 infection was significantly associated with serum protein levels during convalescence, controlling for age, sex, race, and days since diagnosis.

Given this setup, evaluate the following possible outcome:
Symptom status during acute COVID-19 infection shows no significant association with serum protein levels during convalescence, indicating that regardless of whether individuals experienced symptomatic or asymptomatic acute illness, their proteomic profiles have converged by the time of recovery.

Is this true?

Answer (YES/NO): YES